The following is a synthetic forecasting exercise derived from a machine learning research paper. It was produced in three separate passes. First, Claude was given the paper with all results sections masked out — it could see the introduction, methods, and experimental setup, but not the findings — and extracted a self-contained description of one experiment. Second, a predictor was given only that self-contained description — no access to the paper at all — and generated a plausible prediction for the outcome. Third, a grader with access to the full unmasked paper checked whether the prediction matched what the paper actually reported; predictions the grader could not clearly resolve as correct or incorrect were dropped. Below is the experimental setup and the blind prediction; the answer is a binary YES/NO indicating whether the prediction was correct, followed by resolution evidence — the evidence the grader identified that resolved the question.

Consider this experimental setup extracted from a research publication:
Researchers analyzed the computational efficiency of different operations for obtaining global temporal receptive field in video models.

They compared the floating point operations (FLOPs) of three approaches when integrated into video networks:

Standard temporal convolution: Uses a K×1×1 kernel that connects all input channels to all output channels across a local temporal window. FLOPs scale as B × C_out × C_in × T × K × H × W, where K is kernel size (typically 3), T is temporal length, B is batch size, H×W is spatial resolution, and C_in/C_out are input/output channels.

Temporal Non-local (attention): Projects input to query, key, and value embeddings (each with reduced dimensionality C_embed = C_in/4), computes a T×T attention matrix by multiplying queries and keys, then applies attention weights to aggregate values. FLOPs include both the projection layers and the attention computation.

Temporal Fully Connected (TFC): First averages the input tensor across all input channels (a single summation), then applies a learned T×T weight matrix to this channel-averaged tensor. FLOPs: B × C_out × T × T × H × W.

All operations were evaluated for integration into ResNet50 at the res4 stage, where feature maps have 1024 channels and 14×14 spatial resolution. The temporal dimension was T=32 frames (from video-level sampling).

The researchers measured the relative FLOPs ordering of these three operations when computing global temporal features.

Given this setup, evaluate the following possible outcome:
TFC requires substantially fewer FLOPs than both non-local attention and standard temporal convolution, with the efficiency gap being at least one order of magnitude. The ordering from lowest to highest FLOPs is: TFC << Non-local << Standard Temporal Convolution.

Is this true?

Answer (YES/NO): YES